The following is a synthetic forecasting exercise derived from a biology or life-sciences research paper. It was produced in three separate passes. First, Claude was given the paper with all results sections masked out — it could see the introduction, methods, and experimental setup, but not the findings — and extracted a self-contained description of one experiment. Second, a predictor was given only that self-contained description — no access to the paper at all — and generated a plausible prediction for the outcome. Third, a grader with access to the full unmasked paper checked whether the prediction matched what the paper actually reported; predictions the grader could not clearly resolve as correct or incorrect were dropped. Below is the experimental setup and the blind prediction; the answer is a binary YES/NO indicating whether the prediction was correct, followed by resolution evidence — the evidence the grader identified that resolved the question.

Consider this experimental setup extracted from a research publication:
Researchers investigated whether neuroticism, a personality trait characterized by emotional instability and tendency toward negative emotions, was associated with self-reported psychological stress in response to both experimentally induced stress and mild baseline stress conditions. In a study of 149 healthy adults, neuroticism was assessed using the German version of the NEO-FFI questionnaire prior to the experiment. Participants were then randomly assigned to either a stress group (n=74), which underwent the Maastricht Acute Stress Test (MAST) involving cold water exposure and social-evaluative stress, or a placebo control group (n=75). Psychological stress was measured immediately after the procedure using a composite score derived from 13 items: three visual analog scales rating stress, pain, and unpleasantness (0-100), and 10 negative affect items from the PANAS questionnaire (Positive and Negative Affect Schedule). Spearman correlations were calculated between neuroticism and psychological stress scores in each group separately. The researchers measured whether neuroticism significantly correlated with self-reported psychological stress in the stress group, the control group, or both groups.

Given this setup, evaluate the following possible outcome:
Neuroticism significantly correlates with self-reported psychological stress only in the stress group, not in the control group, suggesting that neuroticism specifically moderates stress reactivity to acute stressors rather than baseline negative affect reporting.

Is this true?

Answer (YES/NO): NO